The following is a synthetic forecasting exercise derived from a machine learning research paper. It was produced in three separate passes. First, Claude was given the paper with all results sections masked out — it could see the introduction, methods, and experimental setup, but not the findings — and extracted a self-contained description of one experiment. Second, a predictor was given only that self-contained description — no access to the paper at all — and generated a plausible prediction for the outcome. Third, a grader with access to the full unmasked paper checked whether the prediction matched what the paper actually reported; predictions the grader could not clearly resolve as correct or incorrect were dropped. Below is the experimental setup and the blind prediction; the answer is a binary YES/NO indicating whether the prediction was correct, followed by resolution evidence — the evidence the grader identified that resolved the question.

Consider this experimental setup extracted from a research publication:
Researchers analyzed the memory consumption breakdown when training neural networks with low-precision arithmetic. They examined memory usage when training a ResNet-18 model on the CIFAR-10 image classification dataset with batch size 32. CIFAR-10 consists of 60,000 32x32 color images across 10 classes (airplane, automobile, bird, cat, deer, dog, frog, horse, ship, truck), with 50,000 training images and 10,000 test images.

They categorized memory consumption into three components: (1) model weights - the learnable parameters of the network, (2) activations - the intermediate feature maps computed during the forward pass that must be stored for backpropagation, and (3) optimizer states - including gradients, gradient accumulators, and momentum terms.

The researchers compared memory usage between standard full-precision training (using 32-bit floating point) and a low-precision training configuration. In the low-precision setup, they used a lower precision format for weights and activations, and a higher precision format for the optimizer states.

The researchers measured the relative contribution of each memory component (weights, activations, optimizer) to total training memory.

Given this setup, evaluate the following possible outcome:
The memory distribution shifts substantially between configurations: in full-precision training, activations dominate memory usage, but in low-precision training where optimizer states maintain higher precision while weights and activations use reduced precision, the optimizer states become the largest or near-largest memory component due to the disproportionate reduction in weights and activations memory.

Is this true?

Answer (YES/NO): NO